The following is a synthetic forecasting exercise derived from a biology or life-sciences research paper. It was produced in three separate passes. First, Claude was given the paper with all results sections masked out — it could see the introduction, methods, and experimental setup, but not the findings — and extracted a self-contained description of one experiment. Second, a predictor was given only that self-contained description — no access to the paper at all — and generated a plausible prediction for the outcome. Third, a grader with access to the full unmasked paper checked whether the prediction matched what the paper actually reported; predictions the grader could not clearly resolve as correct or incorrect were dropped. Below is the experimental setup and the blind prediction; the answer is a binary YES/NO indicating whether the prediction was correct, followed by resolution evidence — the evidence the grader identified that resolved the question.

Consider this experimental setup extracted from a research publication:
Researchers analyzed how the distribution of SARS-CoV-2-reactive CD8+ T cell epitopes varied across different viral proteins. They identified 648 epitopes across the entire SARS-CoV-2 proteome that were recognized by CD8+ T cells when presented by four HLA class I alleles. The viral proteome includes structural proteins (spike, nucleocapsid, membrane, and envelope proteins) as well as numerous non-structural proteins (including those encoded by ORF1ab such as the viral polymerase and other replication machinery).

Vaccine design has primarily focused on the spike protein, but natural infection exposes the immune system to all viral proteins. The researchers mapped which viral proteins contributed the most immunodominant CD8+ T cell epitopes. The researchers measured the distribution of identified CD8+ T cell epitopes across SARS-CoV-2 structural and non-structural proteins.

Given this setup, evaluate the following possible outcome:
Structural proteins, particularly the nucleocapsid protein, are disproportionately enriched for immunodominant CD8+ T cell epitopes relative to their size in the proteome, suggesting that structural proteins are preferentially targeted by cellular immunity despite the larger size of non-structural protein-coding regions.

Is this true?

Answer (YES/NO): NO